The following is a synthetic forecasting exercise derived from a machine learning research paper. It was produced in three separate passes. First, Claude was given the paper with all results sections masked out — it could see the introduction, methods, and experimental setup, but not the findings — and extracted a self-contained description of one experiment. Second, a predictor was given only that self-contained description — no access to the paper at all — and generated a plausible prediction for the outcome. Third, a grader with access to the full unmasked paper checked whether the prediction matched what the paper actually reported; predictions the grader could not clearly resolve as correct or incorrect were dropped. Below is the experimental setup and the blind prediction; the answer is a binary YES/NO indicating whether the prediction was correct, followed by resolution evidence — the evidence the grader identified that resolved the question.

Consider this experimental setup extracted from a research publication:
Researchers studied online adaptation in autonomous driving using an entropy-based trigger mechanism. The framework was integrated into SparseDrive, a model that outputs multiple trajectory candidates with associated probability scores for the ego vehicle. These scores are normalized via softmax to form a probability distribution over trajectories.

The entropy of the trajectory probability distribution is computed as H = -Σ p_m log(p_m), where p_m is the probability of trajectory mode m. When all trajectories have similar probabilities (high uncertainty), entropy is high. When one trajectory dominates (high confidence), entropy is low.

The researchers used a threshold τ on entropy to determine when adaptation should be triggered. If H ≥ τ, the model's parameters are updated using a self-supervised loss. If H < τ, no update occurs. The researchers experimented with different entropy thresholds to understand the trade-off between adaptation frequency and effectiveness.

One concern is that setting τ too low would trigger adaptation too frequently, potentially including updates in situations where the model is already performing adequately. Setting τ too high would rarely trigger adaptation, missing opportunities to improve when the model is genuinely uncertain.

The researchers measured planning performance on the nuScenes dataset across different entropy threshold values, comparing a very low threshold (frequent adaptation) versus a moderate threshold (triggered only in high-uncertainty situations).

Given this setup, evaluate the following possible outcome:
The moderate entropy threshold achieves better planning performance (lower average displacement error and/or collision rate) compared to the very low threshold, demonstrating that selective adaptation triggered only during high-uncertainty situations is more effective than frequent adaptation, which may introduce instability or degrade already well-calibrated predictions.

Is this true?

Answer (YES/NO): YES